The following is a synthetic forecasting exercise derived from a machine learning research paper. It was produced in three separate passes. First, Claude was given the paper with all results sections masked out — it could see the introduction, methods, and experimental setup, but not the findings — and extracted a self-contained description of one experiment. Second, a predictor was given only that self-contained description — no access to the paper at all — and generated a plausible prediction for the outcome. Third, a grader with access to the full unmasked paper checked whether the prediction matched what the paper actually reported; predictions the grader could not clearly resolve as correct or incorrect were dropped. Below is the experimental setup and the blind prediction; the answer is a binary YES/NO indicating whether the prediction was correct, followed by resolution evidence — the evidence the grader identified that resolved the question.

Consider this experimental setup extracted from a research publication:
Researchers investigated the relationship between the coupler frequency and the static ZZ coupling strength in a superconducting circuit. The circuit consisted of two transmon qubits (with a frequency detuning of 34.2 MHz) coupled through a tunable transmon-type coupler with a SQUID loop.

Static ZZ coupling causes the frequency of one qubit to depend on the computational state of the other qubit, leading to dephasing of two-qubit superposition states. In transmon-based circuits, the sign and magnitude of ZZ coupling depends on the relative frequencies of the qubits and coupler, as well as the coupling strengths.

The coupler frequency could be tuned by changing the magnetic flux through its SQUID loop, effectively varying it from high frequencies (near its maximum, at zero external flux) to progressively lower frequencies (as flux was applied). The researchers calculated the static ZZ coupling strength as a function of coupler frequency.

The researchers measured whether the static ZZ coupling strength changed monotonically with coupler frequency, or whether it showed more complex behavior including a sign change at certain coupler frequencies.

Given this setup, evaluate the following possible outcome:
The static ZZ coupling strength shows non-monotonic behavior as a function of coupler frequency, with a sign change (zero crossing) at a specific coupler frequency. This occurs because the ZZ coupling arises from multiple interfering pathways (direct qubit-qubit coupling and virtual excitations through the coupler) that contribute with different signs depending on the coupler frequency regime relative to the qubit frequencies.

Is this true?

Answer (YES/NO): YES